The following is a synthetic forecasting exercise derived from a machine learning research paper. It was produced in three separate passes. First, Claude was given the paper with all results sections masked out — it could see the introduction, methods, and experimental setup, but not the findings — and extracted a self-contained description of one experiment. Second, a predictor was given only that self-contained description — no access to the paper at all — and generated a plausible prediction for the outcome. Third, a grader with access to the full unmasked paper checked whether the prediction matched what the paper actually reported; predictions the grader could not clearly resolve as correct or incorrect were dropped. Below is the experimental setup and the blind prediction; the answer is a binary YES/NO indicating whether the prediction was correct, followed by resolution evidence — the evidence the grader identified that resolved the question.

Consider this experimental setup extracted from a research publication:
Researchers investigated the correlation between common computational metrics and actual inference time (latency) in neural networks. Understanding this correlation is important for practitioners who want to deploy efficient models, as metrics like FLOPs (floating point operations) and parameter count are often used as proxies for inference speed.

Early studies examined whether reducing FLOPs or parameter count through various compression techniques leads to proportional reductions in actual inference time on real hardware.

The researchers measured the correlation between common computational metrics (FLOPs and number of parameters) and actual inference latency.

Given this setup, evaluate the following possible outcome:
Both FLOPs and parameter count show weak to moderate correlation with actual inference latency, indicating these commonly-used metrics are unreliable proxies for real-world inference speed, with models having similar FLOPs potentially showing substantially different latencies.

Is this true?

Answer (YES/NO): YES